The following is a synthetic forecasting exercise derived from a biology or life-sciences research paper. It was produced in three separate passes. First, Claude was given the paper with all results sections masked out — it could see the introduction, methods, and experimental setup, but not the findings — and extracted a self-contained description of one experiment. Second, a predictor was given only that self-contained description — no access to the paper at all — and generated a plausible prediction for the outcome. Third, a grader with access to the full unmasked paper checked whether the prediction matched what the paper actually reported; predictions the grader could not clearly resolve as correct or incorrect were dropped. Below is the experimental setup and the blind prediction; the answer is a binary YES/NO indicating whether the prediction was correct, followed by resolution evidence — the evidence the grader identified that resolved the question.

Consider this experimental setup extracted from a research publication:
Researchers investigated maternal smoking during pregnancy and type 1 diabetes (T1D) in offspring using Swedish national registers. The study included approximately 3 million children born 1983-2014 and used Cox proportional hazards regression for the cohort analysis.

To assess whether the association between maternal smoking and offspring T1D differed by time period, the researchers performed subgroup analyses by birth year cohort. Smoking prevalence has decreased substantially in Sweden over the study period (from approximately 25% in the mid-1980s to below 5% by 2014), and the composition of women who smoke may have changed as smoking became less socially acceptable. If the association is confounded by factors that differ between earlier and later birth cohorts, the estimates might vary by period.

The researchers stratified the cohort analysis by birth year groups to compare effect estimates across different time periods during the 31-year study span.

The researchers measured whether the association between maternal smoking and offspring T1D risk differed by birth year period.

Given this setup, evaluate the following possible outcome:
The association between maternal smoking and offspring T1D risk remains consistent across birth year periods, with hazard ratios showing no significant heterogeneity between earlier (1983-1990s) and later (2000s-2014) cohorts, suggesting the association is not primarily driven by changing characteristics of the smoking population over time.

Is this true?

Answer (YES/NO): YES